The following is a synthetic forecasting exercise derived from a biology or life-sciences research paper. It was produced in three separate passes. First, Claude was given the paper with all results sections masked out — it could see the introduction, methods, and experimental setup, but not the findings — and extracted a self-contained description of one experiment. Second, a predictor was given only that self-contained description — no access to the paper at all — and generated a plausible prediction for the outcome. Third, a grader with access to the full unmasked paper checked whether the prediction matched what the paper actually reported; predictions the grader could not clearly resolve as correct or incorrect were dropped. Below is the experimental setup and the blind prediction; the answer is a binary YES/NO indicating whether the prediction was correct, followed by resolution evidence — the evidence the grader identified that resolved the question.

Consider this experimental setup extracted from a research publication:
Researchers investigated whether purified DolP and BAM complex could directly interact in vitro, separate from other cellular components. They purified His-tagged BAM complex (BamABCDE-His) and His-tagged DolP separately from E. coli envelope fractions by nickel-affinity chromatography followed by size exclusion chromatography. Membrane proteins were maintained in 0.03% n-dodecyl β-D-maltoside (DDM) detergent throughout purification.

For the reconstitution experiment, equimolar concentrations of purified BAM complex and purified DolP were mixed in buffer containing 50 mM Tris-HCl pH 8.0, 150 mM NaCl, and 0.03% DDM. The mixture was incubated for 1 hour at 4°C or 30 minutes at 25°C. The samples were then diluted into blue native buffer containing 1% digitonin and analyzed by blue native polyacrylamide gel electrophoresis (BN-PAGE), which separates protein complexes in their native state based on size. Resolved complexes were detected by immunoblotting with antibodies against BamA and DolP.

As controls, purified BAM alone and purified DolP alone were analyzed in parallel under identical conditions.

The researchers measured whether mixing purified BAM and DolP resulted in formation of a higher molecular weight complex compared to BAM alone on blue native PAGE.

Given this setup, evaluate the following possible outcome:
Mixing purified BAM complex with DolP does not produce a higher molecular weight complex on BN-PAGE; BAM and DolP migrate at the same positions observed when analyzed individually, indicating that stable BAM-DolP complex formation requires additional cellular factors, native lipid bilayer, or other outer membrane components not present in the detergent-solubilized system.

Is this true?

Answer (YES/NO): NO